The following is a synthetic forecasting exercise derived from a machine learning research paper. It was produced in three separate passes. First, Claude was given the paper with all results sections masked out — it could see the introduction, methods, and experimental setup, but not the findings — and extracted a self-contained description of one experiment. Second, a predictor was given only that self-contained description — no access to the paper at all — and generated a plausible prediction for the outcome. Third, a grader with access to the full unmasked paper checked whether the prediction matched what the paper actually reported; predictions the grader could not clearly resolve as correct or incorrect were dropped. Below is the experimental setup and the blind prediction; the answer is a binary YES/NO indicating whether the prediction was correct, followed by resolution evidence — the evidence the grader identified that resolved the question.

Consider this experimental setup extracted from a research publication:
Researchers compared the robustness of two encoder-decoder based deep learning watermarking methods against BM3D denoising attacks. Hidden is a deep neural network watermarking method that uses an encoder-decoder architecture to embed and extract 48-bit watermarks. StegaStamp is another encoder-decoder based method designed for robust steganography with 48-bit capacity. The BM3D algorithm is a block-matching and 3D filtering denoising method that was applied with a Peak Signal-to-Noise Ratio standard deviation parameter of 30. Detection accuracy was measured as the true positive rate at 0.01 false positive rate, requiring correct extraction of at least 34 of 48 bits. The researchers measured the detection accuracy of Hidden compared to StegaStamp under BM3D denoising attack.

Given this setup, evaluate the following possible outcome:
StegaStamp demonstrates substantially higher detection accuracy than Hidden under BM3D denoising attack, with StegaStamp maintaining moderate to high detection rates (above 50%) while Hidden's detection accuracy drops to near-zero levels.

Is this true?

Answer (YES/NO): NO